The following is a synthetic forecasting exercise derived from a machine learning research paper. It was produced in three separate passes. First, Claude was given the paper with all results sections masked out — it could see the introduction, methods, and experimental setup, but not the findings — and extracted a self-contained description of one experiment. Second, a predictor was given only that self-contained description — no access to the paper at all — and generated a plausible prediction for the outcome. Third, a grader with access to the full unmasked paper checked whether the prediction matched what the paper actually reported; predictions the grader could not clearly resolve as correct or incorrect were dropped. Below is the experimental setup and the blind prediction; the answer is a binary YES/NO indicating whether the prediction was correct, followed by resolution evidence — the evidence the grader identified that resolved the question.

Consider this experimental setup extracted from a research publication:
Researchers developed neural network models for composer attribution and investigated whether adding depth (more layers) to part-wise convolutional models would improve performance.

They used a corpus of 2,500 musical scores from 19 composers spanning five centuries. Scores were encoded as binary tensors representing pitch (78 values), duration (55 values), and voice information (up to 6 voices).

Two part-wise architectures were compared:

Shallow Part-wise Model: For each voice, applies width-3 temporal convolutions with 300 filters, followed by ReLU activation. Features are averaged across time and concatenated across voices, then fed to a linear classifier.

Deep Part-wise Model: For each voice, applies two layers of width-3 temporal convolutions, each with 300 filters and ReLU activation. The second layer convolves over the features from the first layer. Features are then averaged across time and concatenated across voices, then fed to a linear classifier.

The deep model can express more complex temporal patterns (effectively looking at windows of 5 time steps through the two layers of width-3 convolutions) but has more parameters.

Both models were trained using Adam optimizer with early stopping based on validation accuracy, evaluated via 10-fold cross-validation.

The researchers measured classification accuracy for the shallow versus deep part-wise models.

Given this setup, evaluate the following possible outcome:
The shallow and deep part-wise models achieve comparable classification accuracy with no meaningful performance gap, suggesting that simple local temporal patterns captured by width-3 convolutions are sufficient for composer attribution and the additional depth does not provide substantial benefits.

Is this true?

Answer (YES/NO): NO